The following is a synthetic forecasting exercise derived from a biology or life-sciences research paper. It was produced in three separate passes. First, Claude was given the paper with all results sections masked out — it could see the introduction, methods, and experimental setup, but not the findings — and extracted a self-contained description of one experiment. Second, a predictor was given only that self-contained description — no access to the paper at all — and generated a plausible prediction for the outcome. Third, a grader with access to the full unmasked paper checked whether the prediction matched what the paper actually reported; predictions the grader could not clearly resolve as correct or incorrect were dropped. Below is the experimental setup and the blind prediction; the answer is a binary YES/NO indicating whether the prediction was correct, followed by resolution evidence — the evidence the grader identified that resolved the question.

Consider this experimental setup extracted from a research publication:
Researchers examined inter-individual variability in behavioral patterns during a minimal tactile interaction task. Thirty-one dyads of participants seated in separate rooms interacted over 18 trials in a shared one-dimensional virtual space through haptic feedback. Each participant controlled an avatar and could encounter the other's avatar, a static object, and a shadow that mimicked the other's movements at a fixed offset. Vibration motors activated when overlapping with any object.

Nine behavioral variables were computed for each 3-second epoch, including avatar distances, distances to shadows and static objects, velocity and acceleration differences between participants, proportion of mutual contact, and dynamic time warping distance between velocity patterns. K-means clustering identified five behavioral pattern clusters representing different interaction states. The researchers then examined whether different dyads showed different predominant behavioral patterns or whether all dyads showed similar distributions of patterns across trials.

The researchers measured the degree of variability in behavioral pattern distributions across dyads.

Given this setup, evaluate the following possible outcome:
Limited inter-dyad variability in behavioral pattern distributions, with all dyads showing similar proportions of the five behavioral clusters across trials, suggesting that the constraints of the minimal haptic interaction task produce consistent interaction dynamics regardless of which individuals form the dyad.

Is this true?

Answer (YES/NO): NO